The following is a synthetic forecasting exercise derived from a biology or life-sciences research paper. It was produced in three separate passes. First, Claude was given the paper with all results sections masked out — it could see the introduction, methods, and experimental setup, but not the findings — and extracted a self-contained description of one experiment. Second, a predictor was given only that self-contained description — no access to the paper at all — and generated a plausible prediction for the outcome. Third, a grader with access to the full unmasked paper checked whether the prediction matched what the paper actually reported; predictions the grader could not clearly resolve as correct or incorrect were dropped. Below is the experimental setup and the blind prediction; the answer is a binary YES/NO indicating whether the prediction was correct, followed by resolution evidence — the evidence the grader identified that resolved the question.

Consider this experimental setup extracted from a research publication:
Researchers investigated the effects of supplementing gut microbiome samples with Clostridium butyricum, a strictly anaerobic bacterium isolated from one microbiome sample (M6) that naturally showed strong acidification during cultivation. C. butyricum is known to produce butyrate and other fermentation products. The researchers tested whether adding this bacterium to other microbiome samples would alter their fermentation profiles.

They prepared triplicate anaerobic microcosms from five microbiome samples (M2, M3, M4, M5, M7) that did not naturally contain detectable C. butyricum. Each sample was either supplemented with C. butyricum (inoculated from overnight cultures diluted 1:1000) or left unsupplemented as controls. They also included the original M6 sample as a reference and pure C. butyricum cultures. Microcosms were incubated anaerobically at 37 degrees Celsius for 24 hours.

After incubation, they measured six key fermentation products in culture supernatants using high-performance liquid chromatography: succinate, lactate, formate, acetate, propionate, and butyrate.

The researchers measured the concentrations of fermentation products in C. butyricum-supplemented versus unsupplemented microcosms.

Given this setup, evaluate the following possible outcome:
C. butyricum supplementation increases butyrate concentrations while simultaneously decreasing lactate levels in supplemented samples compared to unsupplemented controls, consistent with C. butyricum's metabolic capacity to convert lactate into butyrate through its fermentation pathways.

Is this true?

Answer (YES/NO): NO